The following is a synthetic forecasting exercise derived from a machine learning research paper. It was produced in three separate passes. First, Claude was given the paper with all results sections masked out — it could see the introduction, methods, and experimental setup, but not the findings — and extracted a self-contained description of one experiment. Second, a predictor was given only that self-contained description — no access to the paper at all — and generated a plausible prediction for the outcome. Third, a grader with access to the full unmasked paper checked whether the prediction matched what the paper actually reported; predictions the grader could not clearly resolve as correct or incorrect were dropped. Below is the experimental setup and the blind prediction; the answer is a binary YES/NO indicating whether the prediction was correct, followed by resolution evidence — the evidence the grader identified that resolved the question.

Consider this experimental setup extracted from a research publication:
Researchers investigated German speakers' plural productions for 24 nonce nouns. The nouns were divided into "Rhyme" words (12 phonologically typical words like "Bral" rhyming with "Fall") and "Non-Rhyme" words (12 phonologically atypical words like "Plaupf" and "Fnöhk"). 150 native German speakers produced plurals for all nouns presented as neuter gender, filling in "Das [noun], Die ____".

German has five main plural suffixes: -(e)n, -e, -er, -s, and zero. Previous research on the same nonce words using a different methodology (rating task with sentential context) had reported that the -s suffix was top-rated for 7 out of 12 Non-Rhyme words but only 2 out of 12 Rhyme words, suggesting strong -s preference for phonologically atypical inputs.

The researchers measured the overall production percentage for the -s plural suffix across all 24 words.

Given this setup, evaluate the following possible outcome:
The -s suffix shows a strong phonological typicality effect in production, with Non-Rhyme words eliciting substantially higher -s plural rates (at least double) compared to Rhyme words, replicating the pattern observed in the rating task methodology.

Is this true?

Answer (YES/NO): NO